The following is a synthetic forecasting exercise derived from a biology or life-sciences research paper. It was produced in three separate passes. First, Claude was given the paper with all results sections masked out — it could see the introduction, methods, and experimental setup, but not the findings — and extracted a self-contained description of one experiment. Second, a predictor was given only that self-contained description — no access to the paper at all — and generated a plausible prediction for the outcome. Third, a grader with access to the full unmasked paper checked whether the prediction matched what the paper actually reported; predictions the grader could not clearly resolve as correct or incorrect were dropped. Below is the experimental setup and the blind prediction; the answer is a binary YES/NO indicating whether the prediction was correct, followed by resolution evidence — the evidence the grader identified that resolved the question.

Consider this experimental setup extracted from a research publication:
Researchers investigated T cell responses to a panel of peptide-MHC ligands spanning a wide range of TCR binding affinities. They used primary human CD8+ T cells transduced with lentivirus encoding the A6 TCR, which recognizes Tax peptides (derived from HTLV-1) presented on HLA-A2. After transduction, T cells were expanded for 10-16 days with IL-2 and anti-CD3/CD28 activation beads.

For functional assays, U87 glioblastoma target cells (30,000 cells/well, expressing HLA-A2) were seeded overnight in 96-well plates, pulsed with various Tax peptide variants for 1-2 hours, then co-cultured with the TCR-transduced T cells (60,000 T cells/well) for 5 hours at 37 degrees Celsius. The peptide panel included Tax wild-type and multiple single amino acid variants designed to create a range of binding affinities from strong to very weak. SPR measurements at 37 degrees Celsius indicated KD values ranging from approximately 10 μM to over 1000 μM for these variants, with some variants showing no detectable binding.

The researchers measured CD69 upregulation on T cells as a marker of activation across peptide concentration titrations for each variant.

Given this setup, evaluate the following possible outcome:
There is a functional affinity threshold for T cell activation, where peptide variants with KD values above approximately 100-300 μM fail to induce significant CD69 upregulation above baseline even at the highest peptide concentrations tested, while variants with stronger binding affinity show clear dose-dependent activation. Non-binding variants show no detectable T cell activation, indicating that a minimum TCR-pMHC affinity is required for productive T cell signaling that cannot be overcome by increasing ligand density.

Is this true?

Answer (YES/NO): NO